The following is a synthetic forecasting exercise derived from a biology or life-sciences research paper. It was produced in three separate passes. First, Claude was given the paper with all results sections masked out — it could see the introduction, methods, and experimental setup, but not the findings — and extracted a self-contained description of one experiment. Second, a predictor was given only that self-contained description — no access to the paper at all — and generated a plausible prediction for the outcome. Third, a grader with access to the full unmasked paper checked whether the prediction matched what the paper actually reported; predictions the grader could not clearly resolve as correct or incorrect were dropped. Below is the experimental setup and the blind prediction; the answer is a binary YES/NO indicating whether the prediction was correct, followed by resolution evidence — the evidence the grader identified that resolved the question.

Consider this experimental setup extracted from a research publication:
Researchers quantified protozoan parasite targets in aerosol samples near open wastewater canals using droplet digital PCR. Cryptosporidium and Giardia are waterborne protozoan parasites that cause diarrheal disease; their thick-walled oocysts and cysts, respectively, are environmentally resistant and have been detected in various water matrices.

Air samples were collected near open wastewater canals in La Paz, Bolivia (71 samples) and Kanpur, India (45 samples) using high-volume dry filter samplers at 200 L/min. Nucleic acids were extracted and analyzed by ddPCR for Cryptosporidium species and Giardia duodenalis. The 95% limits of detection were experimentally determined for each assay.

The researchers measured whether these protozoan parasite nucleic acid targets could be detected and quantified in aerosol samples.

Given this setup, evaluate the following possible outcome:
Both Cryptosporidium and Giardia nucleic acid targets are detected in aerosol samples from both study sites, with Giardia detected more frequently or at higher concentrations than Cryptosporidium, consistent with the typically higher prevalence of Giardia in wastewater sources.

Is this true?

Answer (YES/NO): YES